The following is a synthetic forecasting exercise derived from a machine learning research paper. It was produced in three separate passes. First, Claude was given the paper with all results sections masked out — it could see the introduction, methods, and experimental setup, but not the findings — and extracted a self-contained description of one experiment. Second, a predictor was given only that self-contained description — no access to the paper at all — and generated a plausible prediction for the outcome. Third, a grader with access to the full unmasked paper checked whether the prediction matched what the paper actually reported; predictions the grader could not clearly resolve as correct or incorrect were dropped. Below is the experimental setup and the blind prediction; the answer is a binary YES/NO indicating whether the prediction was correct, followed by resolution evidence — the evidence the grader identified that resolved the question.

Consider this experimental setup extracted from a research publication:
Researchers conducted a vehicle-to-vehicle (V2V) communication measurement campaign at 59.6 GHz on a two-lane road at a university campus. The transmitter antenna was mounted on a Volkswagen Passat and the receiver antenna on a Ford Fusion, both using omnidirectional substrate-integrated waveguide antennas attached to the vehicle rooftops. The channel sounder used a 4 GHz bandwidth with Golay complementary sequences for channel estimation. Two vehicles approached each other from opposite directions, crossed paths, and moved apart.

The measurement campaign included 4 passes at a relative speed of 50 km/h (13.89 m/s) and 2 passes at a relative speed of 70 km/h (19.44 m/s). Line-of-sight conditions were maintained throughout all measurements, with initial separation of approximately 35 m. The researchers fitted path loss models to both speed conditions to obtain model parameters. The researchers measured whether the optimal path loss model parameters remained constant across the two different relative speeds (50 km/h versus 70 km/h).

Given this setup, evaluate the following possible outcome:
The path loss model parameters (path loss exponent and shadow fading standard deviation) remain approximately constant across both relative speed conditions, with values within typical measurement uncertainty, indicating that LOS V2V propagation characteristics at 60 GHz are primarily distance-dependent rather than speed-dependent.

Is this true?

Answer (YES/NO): YES